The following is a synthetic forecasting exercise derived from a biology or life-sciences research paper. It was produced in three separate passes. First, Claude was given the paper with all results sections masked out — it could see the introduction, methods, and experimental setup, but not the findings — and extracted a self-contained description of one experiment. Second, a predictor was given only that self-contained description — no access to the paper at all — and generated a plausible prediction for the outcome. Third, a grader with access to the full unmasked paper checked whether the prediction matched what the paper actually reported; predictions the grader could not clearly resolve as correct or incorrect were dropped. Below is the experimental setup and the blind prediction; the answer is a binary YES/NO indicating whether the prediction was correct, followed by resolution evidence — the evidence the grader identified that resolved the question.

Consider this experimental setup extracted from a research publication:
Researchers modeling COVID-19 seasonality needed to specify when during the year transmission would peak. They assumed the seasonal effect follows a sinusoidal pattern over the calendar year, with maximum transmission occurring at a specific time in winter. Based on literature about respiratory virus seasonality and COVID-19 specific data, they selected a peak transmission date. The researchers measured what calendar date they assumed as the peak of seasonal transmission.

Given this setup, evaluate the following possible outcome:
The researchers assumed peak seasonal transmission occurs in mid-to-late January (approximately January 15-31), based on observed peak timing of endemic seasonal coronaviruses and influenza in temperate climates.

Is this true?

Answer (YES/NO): NO